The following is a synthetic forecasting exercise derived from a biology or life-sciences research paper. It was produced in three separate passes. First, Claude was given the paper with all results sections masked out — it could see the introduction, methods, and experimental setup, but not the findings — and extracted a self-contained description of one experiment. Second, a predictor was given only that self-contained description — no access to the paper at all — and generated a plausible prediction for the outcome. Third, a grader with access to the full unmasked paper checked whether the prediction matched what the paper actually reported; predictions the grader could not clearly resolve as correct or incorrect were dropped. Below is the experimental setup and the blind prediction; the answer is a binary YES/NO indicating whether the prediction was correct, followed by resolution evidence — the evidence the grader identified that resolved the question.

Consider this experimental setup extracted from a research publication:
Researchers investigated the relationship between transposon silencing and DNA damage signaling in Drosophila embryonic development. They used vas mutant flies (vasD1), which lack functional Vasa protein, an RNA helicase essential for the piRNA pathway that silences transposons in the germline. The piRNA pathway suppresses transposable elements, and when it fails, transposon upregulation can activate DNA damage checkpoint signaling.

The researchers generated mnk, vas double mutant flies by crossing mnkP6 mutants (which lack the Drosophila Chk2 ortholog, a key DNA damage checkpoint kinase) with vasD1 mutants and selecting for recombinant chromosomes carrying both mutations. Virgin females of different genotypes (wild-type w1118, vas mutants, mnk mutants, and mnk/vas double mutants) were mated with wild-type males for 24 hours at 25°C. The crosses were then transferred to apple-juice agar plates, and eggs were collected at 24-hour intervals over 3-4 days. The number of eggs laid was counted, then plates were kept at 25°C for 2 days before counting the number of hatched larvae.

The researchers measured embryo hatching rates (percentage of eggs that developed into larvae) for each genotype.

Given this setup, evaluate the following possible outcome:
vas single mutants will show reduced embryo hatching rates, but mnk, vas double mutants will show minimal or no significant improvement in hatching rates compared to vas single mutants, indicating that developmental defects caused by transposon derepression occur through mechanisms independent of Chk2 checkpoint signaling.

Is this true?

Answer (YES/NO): YES